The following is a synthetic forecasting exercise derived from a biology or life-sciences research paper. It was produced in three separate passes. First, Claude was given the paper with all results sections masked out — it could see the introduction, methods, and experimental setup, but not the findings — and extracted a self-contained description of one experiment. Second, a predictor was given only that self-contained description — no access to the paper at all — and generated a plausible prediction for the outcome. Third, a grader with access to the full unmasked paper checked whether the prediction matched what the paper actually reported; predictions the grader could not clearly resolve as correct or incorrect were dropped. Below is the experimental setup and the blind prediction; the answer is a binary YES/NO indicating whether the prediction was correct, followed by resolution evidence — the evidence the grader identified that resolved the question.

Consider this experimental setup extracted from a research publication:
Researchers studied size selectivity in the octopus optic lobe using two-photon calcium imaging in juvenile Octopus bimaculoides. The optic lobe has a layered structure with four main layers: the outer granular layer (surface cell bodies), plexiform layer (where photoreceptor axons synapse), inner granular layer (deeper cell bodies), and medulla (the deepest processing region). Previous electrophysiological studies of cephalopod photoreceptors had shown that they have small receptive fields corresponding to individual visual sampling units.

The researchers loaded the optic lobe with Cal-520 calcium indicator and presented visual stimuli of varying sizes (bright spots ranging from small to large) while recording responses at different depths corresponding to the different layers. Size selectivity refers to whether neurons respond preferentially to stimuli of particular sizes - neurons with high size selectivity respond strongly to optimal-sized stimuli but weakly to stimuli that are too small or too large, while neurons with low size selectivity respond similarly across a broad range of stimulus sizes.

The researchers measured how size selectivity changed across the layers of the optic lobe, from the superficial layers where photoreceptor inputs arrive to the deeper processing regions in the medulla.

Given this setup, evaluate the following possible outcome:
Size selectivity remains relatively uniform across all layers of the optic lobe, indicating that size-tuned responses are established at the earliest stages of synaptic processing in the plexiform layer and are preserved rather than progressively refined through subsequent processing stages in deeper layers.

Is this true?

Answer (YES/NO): NO